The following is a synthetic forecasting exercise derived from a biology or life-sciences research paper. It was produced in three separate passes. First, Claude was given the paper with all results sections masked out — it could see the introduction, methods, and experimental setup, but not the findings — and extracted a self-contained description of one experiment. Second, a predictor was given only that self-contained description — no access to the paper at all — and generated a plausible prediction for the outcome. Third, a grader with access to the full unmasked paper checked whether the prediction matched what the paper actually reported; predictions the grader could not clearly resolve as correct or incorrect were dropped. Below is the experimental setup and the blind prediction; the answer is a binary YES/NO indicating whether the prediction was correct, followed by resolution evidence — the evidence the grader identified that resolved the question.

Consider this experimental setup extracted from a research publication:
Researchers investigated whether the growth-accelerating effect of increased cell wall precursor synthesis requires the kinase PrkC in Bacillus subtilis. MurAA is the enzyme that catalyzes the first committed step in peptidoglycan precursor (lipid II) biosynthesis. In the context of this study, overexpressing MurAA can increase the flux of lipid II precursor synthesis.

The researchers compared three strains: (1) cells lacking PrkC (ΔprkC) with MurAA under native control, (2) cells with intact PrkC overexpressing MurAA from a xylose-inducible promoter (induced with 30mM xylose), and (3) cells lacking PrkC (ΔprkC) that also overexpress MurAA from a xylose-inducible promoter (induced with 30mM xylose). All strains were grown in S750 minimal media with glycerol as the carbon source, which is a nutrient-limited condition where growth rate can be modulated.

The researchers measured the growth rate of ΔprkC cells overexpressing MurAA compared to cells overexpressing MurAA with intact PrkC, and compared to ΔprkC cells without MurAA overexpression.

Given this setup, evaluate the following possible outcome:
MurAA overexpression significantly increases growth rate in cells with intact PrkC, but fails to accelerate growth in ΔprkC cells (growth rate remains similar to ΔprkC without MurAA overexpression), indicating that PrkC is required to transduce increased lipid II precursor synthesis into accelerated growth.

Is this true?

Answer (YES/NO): YES